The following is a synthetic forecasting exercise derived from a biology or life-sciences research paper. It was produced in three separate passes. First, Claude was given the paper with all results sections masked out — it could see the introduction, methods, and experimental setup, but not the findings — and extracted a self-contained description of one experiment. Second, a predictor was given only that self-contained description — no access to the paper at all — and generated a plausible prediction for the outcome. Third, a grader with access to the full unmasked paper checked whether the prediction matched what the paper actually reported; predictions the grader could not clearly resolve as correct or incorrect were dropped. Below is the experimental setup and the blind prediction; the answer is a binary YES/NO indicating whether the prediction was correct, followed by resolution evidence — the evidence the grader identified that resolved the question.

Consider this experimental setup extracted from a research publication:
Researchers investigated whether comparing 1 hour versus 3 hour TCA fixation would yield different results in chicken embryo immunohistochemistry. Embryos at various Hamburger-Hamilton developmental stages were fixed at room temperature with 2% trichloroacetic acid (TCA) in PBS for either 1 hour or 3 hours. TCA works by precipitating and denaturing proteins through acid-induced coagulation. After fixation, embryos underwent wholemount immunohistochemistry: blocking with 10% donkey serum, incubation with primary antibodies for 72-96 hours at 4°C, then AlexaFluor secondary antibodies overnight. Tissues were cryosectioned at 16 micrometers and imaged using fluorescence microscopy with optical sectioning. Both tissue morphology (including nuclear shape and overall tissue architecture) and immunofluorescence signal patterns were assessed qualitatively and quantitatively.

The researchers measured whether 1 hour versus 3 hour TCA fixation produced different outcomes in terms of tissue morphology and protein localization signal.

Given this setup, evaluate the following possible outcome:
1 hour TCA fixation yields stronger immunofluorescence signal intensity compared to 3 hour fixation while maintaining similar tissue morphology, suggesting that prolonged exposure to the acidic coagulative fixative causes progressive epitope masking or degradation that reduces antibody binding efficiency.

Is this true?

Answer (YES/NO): NO